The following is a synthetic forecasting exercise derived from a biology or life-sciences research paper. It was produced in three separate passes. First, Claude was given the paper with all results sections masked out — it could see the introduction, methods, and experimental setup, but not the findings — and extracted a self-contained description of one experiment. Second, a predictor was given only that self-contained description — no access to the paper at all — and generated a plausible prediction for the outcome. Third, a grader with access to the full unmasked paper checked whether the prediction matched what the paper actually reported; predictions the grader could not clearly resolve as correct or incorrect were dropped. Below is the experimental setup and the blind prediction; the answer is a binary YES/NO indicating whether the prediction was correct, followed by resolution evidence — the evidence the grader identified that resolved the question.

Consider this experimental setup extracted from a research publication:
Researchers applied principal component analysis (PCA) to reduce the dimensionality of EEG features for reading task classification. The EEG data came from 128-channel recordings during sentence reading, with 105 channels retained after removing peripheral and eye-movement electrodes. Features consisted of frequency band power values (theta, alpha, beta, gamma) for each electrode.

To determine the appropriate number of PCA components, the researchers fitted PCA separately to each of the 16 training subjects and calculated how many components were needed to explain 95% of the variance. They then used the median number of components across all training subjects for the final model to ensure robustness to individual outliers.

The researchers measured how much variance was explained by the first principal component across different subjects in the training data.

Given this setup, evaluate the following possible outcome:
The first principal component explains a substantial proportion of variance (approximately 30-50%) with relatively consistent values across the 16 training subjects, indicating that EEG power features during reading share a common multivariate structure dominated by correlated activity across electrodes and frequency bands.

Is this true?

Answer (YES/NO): NO